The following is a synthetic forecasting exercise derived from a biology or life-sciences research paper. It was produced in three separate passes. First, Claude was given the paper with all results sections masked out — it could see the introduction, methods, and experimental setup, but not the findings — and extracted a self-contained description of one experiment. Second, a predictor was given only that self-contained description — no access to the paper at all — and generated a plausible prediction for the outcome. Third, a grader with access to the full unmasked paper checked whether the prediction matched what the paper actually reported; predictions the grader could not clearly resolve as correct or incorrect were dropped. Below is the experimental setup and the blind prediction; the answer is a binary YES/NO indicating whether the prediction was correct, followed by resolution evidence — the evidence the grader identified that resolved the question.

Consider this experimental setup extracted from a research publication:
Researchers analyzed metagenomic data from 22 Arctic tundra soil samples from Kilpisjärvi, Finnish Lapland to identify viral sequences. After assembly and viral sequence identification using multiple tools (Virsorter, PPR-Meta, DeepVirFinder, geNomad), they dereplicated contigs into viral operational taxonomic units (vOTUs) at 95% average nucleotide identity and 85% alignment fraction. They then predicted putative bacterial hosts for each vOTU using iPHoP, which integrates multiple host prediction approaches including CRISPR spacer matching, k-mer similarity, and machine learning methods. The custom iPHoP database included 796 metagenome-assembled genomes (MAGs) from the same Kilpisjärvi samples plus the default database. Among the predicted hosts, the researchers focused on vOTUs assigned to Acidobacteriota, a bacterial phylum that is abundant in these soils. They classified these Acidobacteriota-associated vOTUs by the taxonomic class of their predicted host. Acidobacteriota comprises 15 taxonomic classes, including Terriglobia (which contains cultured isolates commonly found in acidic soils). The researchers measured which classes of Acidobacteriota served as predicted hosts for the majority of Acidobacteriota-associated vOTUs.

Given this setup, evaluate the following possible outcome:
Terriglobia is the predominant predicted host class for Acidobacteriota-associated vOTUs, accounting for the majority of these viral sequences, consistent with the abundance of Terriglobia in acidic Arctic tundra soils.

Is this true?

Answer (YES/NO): YES